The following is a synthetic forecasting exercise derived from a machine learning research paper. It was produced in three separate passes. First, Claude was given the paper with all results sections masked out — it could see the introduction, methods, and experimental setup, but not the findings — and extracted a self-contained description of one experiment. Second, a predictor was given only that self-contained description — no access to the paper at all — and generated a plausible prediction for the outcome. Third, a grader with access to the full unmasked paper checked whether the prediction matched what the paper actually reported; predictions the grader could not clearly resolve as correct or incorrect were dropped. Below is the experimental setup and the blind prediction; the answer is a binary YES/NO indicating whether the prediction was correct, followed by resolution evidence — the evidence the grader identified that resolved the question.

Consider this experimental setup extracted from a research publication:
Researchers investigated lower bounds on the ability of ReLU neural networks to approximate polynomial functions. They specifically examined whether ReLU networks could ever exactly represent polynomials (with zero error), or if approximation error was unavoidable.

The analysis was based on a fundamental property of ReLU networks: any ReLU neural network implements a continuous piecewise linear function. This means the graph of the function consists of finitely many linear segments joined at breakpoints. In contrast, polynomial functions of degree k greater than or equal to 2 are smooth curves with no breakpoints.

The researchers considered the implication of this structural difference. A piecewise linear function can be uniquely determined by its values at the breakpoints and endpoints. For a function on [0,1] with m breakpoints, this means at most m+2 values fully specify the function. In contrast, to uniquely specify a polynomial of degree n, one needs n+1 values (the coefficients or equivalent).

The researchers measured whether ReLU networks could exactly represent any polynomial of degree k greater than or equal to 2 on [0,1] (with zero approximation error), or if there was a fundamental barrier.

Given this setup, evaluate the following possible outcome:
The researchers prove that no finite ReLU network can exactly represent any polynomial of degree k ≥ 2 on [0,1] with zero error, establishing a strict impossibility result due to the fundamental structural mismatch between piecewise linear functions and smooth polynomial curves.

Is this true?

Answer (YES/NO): YES